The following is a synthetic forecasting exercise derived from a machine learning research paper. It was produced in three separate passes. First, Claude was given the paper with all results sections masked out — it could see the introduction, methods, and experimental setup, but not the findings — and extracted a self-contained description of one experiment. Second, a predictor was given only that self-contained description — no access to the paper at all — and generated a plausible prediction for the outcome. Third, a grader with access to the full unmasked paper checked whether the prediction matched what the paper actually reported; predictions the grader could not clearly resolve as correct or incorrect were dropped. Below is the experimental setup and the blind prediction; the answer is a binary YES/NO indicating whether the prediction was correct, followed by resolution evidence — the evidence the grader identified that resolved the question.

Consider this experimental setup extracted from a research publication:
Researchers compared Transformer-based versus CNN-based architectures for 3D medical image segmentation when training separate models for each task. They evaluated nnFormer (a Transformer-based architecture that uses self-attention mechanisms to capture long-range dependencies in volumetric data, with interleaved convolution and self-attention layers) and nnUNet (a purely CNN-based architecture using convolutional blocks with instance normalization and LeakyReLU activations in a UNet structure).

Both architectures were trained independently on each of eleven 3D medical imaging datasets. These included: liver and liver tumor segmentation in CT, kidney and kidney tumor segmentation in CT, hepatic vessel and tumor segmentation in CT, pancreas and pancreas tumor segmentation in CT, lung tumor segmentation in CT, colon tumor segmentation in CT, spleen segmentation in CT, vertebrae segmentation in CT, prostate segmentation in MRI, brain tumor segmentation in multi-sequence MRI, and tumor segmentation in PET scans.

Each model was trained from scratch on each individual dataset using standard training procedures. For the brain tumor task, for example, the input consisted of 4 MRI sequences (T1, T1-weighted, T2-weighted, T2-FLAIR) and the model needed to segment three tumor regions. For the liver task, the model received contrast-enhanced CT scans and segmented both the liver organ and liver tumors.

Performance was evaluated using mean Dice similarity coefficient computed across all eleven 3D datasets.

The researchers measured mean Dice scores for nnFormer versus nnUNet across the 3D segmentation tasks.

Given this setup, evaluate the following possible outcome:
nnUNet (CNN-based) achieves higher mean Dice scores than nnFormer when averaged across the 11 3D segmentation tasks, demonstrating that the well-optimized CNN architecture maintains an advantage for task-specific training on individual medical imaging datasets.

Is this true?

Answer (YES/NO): YES